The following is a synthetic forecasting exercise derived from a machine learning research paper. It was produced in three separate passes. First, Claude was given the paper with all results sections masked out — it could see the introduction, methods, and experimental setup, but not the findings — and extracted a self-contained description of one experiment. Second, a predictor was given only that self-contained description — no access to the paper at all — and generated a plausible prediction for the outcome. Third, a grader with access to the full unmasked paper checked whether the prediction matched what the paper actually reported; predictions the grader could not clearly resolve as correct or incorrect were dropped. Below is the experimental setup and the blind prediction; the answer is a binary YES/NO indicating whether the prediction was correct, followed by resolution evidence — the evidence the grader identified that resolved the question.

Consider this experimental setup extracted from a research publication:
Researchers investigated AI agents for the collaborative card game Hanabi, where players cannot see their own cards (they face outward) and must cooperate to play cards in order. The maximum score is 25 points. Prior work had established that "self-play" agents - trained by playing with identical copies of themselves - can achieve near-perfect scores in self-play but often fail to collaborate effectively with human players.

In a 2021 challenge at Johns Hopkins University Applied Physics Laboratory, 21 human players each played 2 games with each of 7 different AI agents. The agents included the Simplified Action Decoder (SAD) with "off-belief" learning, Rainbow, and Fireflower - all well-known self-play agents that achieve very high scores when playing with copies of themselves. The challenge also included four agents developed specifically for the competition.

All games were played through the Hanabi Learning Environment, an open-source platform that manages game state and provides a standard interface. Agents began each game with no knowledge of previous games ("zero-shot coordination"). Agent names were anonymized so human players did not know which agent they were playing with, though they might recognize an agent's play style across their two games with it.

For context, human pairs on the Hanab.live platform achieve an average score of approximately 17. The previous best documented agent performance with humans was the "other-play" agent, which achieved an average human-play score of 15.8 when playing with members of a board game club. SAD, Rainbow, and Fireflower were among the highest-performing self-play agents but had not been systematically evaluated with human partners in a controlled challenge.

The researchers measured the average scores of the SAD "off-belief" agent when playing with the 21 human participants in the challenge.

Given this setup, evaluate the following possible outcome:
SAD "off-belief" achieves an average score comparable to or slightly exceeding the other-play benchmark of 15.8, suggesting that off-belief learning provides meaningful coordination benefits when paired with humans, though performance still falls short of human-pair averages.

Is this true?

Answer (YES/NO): NO